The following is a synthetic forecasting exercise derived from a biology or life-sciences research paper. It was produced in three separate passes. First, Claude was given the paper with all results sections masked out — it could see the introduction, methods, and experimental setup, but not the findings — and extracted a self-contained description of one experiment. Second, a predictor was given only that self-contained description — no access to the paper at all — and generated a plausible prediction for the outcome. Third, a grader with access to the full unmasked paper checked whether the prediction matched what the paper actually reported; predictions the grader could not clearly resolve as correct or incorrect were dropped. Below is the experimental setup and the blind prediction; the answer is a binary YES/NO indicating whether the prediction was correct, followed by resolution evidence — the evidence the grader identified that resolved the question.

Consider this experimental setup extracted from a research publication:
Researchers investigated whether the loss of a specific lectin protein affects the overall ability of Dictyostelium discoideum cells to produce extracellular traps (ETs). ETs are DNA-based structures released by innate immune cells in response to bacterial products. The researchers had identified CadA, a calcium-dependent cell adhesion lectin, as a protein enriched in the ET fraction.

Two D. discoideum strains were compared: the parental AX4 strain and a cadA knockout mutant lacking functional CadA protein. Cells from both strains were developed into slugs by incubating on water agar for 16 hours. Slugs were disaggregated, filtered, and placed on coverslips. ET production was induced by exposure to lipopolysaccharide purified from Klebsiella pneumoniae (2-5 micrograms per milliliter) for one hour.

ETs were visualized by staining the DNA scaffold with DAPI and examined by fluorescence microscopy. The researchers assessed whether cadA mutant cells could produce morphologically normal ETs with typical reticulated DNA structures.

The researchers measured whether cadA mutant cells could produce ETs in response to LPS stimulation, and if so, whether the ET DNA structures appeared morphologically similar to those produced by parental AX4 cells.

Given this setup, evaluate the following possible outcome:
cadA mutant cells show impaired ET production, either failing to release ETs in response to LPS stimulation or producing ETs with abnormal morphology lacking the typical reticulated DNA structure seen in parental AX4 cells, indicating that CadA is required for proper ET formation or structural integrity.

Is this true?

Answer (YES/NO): NO